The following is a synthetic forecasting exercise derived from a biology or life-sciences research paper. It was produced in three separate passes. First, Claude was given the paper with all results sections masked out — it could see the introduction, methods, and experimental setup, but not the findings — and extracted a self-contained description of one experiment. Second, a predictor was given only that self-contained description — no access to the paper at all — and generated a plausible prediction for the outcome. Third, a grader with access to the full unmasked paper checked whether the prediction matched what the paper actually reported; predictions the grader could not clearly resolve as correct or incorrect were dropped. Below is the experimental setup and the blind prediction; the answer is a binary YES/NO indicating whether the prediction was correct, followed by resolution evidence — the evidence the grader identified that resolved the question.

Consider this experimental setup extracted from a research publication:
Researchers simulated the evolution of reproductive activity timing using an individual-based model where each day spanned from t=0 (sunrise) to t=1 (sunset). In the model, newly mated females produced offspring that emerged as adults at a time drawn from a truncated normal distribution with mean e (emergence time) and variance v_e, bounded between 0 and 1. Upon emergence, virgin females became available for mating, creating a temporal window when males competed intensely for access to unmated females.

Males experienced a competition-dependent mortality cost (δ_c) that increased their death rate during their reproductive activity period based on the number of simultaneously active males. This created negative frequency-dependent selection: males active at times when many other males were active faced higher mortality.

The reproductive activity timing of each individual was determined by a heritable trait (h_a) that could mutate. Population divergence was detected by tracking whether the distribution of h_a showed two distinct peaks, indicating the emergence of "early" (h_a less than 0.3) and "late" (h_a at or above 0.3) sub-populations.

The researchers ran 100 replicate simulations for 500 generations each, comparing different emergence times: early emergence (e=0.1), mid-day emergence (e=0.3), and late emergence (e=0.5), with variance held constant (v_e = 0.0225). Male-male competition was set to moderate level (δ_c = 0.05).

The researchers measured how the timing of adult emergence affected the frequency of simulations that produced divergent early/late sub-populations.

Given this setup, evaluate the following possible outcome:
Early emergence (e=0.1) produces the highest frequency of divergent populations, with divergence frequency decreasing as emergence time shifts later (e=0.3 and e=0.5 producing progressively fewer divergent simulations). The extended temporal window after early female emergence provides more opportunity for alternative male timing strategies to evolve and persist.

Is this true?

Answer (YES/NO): NO